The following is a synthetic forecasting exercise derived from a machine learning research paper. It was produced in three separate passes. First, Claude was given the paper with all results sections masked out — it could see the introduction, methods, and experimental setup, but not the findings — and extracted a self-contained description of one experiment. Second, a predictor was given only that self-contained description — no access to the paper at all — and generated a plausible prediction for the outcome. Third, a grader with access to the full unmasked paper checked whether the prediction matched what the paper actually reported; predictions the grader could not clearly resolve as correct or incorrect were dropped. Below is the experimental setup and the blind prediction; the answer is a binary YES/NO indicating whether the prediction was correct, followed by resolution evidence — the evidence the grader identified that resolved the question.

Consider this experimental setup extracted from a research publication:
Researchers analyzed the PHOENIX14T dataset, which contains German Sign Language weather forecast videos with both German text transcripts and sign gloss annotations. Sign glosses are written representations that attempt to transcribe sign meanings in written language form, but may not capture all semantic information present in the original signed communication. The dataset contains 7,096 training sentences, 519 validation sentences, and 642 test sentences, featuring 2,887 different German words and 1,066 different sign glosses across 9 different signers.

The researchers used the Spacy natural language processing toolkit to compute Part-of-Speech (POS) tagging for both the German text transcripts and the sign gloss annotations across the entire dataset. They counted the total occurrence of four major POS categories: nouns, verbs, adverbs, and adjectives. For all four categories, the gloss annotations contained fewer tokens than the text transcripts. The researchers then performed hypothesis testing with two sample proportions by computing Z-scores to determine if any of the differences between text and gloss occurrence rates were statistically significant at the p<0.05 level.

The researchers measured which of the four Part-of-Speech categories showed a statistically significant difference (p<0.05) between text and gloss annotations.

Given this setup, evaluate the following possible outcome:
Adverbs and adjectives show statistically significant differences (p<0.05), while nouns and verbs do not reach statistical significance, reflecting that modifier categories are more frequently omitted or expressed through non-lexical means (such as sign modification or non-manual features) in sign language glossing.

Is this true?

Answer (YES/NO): NO